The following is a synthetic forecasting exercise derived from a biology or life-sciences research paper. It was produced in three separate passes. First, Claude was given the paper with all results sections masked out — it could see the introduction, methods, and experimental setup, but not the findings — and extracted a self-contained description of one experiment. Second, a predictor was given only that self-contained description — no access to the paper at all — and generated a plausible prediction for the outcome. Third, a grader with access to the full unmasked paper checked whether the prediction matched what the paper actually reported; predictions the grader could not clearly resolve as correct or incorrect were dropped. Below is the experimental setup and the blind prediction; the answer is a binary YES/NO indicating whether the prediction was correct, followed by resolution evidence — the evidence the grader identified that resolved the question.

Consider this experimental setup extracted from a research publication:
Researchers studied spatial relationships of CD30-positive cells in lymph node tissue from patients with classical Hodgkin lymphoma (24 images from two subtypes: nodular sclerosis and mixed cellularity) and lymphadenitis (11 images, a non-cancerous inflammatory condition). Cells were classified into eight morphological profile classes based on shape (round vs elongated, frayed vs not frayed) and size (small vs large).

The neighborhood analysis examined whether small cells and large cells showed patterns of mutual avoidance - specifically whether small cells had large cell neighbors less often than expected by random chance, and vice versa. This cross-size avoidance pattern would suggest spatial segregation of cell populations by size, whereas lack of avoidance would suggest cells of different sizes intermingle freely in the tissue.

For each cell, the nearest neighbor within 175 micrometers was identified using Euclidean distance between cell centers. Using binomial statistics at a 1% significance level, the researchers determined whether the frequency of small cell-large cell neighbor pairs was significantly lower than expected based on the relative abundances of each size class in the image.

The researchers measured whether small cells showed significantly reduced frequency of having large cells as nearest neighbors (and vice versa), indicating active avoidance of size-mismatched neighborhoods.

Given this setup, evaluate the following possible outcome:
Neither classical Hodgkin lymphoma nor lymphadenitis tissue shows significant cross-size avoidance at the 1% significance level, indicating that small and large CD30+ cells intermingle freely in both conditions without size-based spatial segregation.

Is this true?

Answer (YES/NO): NO